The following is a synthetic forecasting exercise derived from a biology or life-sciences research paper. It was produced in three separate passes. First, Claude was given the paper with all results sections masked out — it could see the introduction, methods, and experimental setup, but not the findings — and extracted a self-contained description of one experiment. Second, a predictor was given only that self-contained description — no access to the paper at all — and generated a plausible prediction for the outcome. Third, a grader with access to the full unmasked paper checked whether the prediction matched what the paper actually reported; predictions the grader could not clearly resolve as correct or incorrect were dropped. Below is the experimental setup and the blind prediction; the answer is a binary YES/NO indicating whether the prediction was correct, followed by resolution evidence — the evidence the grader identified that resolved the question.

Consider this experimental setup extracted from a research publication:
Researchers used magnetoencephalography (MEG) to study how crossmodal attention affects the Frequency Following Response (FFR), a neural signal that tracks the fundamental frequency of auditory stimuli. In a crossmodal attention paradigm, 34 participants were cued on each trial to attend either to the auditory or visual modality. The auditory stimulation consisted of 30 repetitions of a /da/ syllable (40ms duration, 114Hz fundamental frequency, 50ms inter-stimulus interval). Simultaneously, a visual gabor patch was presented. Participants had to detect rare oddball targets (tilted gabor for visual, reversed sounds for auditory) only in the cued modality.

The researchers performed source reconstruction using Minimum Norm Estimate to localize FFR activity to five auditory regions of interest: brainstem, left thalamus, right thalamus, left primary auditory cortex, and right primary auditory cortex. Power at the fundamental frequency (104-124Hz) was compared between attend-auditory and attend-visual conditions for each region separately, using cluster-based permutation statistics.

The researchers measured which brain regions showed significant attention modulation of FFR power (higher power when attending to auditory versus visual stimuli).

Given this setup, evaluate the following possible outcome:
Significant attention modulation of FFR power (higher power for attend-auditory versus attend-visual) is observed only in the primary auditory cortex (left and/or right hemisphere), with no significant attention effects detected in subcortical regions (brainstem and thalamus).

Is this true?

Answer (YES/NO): NO